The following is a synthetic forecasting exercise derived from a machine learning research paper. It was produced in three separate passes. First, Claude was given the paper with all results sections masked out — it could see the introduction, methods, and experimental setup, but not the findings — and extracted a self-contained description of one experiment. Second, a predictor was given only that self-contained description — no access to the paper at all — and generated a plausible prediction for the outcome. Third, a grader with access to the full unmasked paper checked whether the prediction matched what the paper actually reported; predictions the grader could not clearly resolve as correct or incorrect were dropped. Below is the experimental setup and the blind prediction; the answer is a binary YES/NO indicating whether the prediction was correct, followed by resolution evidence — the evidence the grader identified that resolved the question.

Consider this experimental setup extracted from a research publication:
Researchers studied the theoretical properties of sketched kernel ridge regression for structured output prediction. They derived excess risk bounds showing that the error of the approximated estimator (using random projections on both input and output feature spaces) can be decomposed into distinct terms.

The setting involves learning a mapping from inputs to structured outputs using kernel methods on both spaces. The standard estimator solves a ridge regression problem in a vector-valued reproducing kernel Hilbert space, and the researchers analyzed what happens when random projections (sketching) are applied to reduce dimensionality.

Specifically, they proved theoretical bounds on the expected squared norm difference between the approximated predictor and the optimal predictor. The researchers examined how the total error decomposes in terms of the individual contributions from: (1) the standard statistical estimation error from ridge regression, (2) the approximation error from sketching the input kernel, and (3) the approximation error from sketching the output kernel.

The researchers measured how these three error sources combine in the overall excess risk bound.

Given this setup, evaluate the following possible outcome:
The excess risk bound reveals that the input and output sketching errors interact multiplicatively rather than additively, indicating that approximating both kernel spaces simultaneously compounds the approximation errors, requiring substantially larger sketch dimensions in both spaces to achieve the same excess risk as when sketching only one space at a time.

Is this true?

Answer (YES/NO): NO